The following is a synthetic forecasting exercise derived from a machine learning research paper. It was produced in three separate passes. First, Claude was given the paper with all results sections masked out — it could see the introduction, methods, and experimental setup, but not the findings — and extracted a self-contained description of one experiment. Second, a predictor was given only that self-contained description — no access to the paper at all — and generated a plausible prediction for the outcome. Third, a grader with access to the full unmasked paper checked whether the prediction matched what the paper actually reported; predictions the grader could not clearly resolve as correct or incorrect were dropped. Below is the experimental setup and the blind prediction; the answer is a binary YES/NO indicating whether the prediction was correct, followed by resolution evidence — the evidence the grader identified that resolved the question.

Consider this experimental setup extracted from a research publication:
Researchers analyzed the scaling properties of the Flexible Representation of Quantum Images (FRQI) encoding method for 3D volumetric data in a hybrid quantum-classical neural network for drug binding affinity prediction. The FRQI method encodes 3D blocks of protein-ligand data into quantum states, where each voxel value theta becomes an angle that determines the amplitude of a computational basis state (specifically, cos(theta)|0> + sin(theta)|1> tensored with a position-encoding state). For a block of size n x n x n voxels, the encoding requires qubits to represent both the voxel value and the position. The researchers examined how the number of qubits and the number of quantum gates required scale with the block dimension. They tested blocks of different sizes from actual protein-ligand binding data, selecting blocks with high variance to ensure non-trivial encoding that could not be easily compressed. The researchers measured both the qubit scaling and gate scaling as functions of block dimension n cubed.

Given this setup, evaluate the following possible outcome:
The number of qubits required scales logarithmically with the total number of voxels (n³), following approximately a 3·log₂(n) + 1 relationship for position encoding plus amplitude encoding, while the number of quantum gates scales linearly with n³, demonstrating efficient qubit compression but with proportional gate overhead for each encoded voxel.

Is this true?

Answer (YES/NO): YES